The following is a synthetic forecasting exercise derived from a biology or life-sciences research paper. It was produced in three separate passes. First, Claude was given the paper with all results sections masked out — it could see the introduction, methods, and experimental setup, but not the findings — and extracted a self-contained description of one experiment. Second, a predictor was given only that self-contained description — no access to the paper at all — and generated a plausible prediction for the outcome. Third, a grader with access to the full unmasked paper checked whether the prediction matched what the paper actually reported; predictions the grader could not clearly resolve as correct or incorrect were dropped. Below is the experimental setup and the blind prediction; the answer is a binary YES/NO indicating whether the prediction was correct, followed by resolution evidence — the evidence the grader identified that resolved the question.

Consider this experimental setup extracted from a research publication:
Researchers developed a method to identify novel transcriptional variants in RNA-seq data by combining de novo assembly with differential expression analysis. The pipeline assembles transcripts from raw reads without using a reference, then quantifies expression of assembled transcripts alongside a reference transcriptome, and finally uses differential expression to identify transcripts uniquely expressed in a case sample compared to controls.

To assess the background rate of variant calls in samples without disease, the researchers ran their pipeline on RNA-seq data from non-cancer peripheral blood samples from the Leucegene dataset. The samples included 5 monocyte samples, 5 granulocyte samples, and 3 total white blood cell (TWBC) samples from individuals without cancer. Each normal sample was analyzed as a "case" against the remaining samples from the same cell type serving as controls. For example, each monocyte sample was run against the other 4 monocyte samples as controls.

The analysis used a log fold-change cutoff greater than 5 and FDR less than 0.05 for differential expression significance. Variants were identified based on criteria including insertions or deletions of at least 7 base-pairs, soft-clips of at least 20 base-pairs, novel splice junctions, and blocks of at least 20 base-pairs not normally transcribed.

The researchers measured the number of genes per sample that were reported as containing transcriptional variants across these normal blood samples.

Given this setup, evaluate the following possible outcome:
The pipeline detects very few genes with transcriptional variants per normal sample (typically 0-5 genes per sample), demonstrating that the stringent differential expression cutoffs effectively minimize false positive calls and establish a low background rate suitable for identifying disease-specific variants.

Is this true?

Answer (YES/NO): NO